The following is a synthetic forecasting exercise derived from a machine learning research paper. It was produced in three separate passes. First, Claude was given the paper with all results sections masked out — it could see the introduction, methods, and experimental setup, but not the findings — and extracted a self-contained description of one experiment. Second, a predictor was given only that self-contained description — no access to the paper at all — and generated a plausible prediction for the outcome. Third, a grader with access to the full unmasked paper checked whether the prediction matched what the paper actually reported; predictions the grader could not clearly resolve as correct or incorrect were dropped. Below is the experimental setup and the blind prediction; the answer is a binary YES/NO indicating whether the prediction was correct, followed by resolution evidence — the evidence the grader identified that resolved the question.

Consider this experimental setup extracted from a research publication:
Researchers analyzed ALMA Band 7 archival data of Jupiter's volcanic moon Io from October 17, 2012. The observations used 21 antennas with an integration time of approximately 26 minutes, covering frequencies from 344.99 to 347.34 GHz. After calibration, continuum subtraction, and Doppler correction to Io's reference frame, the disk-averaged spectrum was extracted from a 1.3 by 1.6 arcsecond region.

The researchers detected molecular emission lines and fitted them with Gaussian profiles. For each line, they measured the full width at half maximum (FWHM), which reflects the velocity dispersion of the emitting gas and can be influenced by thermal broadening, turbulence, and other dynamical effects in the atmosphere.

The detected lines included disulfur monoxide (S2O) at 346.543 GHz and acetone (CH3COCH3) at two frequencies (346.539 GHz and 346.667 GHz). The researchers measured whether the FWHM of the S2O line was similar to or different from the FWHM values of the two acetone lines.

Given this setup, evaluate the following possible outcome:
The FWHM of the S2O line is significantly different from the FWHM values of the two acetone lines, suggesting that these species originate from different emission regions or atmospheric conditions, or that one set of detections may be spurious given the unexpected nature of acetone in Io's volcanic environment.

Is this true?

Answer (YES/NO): NO